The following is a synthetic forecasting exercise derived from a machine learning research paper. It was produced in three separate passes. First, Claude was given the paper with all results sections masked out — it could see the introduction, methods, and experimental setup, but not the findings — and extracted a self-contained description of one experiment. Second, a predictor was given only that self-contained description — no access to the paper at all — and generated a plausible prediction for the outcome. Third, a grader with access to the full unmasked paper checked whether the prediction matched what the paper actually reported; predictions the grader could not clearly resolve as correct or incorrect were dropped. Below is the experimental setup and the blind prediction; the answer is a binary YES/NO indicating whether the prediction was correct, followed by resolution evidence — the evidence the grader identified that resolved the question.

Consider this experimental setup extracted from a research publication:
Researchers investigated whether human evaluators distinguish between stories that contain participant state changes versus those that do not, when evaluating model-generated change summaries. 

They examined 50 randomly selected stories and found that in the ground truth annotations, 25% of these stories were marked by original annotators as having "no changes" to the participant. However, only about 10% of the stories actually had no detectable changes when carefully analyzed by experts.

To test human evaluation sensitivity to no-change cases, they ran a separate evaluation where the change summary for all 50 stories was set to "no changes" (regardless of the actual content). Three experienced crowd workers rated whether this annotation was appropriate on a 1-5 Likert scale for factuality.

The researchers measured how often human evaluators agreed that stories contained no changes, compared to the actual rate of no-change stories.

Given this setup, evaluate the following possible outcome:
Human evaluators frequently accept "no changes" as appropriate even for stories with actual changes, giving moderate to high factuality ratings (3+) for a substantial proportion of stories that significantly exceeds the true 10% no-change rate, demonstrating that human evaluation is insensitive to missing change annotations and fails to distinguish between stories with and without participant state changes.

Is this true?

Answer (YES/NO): YES